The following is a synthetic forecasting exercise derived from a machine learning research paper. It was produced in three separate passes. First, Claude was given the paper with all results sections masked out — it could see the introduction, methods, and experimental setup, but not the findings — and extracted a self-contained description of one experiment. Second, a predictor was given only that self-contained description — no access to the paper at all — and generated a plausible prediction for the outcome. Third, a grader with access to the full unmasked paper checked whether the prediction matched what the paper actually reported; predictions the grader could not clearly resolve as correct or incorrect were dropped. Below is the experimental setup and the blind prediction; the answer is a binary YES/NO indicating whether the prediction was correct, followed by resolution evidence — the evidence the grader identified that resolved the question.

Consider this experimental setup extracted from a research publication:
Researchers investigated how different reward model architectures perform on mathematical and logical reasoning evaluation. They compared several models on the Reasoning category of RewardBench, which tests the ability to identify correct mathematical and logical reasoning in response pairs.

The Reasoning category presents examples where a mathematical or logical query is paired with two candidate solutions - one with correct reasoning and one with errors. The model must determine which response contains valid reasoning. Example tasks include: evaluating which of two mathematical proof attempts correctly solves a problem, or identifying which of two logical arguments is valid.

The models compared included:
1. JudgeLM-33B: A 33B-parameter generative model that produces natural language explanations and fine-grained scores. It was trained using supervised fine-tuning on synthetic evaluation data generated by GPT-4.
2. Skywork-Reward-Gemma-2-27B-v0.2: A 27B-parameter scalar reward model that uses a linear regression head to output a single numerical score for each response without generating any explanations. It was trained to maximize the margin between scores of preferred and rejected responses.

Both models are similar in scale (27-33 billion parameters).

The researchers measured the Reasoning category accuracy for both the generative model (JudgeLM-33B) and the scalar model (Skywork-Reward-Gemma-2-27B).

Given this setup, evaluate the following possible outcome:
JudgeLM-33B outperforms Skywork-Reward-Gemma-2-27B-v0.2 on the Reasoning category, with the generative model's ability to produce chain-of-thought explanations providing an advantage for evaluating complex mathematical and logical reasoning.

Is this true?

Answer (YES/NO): NO